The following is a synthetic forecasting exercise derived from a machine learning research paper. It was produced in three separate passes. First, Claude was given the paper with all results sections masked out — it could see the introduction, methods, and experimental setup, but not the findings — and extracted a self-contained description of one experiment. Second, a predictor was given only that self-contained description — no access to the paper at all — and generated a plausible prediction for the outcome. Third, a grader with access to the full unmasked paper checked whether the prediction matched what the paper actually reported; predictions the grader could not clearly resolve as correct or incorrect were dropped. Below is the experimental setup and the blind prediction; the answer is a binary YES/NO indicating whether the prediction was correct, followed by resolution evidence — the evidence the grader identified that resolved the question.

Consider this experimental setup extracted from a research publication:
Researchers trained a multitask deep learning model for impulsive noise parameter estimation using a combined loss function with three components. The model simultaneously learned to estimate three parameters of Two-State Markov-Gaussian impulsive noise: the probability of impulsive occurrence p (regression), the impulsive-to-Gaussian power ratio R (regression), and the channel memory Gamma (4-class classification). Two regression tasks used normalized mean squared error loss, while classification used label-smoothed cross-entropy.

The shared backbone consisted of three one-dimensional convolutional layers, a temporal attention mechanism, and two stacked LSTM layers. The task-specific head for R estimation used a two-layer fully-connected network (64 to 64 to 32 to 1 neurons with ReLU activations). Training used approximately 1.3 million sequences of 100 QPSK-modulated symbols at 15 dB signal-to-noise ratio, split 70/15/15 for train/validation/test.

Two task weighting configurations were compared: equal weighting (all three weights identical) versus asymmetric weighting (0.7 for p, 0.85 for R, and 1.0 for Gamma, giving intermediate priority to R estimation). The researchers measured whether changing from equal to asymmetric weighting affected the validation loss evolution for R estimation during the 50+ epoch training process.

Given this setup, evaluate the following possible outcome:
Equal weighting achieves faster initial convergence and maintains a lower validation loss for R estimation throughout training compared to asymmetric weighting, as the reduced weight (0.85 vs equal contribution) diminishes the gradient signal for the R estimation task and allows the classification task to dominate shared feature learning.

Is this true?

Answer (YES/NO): NO